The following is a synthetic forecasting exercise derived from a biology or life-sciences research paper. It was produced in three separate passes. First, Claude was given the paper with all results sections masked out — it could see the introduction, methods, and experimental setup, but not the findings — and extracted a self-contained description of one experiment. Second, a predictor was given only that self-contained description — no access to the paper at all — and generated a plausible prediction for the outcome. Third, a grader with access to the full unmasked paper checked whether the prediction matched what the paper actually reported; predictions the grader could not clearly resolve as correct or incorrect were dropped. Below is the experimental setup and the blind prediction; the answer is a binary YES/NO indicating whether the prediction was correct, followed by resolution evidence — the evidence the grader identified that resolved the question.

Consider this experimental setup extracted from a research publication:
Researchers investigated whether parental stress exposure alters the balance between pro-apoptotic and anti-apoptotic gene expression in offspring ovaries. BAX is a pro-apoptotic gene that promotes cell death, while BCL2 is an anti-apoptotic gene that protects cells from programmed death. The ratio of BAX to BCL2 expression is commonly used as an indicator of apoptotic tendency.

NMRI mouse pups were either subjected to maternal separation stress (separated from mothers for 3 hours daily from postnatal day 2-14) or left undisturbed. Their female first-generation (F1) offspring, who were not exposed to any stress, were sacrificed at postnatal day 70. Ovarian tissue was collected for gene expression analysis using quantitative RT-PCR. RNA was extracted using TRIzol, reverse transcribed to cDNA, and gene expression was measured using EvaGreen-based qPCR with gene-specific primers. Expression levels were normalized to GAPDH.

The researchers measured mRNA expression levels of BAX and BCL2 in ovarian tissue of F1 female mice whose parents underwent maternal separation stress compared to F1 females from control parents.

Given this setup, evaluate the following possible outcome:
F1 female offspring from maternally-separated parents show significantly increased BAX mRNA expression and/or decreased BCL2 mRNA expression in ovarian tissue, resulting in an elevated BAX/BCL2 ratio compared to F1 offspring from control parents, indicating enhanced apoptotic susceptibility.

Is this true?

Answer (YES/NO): YES